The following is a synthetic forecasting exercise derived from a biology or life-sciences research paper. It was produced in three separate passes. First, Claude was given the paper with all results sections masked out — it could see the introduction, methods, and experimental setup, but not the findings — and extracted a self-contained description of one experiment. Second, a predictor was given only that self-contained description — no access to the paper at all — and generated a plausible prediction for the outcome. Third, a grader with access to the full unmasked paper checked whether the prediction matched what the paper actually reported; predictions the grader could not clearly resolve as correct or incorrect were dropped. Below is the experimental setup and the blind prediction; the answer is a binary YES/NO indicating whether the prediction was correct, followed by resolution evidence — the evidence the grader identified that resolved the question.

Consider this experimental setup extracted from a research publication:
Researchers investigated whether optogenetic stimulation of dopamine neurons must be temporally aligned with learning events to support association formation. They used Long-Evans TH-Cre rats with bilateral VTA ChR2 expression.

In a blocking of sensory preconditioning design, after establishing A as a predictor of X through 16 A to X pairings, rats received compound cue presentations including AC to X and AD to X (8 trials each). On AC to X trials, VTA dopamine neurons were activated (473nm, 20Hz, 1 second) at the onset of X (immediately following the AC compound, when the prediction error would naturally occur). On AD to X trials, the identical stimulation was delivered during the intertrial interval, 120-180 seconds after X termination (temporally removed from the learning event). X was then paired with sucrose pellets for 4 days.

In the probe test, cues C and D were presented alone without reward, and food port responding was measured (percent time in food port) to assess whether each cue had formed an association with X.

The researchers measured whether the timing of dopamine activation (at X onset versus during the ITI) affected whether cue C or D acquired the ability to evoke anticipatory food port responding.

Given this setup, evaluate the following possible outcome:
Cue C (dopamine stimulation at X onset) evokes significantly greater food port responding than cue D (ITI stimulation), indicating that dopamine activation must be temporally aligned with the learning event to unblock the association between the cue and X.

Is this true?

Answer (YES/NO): YES